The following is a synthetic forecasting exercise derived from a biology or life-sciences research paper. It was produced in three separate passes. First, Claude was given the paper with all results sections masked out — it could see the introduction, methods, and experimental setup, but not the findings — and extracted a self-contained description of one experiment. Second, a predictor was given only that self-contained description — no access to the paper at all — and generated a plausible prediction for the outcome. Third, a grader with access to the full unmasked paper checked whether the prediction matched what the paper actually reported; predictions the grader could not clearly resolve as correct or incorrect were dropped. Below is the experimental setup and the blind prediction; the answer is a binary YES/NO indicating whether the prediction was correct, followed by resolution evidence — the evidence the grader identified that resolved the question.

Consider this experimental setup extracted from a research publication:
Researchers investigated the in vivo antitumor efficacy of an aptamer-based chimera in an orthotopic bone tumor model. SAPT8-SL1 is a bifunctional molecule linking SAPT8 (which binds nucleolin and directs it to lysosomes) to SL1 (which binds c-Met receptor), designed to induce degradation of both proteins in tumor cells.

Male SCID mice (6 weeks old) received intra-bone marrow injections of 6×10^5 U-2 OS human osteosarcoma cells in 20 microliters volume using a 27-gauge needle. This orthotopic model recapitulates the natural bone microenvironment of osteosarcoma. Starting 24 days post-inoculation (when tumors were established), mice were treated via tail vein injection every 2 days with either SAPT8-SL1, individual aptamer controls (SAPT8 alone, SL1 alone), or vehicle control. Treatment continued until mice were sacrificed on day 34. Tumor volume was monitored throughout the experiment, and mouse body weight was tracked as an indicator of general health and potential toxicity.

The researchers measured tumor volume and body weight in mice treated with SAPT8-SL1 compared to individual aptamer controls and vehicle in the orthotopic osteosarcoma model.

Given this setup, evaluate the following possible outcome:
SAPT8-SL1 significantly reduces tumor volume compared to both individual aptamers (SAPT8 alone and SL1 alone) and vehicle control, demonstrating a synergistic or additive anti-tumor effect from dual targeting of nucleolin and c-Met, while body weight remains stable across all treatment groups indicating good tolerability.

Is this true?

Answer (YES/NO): YES